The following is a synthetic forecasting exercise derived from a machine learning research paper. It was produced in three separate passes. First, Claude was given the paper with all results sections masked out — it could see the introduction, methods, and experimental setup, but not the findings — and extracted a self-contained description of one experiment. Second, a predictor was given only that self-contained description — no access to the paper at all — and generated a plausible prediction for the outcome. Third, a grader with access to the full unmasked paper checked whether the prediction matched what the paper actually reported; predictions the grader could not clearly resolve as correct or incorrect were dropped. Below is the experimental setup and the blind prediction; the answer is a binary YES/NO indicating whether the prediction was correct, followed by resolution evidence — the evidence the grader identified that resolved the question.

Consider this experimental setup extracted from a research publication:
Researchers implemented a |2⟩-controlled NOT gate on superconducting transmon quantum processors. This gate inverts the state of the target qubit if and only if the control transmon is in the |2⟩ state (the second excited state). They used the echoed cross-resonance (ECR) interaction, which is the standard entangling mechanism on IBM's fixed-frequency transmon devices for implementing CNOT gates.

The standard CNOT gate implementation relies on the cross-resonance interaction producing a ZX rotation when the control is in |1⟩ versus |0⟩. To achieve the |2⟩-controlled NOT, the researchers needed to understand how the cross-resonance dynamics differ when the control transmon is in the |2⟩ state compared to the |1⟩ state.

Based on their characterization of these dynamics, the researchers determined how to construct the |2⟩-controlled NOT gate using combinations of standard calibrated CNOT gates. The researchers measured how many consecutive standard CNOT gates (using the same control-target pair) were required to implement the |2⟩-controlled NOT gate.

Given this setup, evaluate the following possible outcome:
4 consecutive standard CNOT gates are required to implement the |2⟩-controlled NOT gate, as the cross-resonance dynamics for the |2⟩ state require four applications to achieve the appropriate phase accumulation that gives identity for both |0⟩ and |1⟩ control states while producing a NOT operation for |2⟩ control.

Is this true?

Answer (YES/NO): NO